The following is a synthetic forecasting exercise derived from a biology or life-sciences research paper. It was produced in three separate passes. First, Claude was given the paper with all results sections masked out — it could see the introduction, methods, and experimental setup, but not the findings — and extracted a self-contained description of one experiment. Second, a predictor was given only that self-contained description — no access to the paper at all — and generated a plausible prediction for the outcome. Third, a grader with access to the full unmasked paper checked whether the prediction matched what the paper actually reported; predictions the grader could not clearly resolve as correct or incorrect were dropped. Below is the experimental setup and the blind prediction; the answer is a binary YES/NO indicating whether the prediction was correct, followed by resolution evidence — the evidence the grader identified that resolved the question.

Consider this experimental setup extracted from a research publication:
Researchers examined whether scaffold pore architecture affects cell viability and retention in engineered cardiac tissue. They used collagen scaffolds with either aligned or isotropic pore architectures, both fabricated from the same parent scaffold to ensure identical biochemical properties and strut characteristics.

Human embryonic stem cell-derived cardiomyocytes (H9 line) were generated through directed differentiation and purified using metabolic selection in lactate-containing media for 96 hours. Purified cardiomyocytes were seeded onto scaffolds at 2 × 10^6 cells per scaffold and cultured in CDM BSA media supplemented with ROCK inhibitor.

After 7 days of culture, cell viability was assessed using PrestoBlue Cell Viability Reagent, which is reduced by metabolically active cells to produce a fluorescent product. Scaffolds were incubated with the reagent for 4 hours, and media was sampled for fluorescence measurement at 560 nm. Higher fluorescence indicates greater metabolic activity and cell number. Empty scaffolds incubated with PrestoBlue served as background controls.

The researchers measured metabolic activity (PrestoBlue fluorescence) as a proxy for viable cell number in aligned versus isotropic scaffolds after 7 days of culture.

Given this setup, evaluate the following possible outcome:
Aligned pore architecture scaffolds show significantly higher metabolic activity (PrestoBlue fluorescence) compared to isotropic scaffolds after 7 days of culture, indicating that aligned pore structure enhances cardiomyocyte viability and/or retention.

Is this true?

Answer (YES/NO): NO